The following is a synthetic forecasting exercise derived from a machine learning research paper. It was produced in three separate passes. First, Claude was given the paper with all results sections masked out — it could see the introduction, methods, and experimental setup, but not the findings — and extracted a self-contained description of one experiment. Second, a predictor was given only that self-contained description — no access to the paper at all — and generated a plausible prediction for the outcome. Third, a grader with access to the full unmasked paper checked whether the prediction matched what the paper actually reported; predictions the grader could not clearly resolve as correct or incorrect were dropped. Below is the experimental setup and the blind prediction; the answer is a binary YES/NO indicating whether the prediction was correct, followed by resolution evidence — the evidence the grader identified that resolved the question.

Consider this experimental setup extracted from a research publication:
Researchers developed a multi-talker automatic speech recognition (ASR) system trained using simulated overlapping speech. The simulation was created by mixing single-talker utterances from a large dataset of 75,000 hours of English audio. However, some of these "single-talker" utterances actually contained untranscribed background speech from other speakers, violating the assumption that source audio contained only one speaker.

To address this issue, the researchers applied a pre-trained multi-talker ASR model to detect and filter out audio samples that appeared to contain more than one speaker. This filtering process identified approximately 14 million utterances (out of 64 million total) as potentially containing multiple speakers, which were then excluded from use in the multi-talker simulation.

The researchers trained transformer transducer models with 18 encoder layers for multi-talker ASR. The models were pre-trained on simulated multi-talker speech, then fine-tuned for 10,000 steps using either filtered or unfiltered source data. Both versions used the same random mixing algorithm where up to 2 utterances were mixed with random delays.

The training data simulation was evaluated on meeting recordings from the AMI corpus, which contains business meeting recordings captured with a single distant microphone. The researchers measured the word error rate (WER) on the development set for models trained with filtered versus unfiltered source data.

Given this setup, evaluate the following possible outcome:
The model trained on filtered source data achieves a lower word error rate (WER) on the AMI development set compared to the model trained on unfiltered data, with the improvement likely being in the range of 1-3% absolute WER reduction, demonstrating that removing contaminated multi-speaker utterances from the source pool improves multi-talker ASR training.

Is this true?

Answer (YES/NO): NO